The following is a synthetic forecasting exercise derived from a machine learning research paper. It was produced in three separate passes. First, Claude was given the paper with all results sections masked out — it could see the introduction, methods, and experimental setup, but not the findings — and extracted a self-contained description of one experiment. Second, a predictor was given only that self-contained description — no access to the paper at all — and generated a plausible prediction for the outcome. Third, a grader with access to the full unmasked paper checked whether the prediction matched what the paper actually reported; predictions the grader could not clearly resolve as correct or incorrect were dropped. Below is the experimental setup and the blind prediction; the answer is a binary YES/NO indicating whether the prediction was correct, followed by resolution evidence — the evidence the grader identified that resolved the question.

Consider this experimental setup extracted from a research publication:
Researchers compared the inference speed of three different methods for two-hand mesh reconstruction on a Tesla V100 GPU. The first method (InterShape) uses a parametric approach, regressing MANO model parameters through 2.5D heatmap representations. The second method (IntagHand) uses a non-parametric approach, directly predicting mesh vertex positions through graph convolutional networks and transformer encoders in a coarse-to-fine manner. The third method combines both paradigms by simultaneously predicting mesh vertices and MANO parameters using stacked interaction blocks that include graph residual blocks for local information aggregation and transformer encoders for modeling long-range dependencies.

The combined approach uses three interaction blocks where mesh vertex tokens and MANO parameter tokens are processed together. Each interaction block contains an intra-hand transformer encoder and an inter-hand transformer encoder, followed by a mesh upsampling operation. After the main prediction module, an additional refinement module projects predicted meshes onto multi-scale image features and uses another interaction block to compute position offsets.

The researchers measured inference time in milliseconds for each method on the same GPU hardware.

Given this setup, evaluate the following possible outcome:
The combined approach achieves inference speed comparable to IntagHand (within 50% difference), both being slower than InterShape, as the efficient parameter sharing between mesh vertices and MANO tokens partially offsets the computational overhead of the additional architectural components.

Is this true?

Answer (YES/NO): YES